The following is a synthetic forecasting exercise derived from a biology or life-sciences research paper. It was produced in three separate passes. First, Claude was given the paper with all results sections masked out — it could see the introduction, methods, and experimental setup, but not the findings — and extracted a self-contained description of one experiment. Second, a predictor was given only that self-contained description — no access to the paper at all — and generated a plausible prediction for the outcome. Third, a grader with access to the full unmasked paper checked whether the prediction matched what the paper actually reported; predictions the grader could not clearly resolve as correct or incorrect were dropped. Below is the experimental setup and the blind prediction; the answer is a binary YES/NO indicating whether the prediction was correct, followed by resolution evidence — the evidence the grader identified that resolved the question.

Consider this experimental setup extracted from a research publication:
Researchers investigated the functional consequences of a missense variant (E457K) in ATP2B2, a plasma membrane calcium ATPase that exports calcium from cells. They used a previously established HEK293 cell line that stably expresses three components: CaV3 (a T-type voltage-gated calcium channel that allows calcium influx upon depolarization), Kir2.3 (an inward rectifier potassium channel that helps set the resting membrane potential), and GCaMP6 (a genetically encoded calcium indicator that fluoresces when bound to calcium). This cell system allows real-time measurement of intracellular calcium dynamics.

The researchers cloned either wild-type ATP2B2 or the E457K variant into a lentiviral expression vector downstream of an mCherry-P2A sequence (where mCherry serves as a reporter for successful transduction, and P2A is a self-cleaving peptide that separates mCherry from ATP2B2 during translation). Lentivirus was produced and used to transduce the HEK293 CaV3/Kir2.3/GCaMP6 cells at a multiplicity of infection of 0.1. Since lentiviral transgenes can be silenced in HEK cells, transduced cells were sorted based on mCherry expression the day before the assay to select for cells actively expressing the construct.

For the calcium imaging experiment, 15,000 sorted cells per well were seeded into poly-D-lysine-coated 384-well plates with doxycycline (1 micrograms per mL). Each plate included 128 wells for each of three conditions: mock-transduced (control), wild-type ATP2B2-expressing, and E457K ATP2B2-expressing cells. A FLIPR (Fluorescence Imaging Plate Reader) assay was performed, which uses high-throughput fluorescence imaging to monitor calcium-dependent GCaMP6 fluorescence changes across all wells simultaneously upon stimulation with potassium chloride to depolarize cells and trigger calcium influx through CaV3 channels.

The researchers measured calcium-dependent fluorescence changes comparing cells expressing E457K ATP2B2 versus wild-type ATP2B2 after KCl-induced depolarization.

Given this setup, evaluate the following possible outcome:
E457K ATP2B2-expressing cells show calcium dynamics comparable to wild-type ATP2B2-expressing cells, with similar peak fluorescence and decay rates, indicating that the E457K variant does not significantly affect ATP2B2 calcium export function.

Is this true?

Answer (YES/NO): NO